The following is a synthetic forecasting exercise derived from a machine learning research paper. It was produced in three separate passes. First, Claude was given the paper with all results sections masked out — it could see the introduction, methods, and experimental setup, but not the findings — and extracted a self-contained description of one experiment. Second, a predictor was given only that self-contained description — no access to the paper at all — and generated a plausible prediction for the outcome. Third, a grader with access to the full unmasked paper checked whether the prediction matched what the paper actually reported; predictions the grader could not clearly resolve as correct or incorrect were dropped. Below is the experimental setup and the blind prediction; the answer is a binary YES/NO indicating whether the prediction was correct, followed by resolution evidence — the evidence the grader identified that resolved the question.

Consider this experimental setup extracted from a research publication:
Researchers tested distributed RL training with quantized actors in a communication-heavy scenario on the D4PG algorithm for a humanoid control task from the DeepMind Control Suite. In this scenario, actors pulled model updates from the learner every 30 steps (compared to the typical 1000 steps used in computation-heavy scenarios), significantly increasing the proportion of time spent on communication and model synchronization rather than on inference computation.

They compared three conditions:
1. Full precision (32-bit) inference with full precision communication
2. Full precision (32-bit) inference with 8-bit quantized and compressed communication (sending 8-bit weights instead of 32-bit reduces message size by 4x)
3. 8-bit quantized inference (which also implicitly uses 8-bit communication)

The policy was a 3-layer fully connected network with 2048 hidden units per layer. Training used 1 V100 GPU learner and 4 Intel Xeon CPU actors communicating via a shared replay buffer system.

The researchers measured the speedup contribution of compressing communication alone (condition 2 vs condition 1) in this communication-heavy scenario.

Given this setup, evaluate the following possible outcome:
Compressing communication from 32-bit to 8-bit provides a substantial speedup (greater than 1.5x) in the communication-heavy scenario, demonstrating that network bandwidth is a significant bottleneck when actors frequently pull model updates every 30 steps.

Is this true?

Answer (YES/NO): NO